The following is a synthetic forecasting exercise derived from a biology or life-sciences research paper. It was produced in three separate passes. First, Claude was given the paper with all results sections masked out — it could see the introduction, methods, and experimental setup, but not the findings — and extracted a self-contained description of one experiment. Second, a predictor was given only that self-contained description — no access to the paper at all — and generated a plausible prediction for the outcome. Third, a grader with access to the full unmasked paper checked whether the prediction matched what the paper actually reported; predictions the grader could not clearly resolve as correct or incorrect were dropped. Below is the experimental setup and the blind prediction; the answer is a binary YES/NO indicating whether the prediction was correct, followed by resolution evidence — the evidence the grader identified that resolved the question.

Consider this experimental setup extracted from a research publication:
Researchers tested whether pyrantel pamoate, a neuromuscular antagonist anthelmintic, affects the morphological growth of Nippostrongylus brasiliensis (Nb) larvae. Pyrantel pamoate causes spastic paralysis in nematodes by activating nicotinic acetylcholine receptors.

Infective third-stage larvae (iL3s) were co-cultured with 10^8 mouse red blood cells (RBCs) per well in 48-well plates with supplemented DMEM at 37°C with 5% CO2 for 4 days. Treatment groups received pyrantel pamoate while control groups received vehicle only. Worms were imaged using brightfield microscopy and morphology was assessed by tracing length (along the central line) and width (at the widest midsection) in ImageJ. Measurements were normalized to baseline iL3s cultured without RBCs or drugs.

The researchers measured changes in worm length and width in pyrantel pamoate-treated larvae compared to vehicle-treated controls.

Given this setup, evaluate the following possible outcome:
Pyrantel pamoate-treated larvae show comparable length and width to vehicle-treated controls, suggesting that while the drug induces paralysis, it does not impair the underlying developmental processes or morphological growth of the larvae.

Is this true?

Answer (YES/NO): NO